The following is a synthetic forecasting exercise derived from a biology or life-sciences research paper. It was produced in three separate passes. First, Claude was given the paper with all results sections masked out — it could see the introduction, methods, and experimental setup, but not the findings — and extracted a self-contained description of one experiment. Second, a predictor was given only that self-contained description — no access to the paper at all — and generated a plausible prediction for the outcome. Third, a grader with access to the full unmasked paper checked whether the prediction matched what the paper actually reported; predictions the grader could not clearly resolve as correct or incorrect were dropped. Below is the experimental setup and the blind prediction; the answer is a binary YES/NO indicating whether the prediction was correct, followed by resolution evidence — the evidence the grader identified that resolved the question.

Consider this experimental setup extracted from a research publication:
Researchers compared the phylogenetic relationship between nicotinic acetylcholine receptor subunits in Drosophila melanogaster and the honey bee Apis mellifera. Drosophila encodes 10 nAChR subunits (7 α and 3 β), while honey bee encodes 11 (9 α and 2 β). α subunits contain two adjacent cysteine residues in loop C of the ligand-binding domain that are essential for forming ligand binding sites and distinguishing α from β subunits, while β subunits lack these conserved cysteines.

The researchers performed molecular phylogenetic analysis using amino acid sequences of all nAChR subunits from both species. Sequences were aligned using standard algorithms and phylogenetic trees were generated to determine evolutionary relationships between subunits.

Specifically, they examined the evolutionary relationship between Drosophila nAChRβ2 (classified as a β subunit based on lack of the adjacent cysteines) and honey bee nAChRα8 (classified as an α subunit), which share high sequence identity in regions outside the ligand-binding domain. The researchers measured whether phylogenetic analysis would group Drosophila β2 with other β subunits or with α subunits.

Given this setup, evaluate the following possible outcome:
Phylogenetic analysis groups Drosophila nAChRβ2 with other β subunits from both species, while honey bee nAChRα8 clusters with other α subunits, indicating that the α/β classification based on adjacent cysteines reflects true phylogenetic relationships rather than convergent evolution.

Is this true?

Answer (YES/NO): NO